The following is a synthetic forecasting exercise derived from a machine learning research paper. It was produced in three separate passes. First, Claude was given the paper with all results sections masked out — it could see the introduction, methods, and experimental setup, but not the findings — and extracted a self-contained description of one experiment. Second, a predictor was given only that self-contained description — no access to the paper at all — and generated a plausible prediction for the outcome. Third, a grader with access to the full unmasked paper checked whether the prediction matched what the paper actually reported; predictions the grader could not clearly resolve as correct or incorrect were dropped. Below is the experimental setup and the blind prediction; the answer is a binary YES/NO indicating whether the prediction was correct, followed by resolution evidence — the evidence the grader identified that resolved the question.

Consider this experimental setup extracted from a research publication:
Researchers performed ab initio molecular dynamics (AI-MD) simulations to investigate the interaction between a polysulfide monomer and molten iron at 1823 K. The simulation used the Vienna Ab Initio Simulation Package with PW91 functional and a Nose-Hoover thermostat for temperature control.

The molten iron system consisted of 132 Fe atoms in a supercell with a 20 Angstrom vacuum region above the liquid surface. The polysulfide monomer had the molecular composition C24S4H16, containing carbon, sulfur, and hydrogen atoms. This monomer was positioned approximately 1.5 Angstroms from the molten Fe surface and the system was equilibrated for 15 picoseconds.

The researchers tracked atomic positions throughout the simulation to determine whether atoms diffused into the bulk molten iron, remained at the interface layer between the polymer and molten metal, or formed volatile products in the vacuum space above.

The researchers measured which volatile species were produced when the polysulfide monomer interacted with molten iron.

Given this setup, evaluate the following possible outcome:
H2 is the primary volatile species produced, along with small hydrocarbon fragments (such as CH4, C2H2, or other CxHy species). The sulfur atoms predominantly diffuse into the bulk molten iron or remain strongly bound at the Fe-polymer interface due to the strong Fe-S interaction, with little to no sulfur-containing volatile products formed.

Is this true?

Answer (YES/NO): NO